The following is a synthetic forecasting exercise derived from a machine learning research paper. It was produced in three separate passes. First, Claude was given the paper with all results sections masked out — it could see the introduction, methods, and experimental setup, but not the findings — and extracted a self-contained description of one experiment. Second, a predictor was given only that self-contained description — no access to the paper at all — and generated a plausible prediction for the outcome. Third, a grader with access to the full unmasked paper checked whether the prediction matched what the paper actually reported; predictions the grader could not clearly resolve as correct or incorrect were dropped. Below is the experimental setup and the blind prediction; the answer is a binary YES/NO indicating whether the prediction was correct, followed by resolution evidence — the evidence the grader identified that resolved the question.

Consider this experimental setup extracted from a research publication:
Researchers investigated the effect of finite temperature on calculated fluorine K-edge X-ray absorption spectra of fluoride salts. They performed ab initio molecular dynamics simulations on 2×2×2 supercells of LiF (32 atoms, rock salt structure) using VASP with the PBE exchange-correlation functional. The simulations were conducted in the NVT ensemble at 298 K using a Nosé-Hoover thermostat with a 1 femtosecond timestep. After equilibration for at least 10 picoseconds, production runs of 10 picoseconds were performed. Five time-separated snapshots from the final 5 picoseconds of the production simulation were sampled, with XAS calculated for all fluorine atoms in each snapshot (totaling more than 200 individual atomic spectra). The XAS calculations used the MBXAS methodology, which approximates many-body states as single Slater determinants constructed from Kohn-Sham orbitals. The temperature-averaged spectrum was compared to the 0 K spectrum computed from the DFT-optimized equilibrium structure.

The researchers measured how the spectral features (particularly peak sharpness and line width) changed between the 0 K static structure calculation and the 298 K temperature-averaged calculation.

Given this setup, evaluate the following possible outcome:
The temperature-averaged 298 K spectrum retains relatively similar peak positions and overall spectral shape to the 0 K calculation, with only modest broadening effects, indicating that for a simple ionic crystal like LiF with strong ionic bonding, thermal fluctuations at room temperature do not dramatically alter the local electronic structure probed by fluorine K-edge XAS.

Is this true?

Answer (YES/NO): NO